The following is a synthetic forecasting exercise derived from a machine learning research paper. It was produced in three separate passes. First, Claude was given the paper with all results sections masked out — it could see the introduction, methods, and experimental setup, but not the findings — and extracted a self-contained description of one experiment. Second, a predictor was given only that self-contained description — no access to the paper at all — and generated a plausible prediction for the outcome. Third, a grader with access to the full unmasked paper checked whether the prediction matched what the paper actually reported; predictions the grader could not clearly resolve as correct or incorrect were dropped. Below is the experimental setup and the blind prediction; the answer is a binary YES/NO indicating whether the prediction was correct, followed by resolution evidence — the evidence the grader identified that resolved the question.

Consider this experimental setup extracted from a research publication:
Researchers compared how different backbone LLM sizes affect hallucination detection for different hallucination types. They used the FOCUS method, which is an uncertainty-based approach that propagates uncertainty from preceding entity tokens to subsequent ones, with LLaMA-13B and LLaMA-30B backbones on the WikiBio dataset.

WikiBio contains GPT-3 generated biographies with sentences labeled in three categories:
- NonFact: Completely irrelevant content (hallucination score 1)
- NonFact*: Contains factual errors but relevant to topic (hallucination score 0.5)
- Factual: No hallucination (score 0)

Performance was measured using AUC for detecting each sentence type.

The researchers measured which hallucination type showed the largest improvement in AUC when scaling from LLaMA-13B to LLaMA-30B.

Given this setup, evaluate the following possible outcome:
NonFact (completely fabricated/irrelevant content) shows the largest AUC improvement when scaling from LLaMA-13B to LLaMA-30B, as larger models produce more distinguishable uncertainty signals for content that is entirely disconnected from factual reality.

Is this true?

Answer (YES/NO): NO